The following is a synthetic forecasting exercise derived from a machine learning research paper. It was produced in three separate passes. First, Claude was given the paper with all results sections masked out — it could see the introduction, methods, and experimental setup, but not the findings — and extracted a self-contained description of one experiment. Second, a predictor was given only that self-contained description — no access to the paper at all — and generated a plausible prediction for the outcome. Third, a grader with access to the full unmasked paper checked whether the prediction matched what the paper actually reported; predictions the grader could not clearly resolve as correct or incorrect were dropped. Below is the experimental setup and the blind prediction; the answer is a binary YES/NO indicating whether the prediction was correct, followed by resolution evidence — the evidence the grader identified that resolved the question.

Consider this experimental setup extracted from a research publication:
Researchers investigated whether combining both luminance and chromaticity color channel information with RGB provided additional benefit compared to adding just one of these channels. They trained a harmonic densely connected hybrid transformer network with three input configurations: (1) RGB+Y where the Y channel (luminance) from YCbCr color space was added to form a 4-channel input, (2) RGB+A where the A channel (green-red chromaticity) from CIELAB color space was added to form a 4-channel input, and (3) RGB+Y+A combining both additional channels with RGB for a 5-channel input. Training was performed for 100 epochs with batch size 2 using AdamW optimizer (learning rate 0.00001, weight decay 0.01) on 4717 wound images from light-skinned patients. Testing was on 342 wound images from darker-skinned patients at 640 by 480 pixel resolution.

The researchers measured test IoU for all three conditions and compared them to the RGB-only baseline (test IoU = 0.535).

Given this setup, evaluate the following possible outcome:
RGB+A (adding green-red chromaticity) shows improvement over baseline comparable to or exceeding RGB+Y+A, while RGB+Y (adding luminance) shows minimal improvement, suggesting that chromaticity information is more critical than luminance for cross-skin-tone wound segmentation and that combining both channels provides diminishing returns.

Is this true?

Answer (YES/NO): NO